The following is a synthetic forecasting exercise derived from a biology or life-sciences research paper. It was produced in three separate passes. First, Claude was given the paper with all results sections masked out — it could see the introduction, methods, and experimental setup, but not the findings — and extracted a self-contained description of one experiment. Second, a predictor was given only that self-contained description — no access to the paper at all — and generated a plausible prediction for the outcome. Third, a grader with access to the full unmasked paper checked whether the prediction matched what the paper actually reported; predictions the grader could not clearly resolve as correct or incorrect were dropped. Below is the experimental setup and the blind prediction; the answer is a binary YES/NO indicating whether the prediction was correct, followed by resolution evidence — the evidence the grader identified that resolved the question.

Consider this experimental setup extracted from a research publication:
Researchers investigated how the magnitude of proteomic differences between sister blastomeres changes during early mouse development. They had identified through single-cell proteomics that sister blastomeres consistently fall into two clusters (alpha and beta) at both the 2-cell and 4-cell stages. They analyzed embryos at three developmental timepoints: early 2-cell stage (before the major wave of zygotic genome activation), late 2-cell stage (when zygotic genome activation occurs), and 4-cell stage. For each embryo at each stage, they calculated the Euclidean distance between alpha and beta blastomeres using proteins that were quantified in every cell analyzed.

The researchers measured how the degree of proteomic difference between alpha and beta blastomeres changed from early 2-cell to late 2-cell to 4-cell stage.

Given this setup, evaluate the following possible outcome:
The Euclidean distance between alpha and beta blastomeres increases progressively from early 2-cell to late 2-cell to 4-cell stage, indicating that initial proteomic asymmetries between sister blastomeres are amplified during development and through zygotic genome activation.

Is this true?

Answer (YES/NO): YES